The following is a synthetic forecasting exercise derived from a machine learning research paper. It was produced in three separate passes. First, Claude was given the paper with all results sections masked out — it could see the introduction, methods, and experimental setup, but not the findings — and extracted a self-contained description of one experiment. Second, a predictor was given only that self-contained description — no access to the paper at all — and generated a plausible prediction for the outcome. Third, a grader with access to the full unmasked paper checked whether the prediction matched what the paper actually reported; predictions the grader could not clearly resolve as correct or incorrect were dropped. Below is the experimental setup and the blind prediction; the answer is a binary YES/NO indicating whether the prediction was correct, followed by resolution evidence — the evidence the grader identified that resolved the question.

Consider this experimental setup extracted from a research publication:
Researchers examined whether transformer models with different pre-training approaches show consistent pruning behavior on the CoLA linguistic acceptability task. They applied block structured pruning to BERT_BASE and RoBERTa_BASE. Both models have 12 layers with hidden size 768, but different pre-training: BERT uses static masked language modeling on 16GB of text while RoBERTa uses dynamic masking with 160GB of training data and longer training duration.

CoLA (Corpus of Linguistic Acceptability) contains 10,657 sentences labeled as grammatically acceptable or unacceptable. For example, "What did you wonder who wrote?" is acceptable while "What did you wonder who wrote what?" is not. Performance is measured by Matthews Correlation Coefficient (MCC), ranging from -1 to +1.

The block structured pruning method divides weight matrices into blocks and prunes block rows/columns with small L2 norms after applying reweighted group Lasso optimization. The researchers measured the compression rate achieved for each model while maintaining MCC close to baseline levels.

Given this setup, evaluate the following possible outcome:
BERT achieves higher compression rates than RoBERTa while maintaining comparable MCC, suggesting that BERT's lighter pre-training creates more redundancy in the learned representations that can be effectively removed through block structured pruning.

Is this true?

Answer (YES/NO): YES